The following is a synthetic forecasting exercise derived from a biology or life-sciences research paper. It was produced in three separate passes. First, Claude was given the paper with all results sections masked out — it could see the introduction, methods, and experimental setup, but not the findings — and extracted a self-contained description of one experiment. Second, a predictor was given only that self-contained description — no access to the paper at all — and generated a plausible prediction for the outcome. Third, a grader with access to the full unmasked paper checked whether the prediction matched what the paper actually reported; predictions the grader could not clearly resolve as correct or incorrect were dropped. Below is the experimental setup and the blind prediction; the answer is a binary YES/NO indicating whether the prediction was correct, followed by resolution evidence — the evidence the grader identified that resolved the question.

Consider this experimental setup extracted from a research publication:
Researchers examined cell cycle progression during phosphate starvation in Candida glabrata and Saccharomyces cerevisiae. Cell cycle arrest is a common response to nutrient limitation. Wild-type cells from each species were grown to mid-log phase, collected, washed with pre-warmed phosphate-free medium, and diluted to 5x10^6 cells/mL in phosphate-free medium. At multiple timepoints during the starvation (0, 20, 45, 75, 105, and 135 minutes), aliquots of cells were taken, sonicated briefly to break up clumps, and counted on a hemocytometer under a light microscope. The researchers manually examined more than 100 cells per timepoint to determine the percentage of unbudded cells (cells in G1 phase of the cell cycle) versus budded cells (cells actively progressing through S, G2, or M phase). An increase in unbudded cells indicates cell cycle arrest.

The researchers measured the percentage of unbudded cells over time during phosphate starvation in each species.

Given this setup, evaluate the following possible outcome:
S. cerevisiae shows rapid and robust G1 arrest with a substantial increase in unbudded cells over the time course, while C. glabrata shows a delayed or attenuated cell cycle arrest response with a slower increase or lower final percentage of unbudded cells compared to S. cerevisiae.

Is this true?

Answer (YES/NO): NO